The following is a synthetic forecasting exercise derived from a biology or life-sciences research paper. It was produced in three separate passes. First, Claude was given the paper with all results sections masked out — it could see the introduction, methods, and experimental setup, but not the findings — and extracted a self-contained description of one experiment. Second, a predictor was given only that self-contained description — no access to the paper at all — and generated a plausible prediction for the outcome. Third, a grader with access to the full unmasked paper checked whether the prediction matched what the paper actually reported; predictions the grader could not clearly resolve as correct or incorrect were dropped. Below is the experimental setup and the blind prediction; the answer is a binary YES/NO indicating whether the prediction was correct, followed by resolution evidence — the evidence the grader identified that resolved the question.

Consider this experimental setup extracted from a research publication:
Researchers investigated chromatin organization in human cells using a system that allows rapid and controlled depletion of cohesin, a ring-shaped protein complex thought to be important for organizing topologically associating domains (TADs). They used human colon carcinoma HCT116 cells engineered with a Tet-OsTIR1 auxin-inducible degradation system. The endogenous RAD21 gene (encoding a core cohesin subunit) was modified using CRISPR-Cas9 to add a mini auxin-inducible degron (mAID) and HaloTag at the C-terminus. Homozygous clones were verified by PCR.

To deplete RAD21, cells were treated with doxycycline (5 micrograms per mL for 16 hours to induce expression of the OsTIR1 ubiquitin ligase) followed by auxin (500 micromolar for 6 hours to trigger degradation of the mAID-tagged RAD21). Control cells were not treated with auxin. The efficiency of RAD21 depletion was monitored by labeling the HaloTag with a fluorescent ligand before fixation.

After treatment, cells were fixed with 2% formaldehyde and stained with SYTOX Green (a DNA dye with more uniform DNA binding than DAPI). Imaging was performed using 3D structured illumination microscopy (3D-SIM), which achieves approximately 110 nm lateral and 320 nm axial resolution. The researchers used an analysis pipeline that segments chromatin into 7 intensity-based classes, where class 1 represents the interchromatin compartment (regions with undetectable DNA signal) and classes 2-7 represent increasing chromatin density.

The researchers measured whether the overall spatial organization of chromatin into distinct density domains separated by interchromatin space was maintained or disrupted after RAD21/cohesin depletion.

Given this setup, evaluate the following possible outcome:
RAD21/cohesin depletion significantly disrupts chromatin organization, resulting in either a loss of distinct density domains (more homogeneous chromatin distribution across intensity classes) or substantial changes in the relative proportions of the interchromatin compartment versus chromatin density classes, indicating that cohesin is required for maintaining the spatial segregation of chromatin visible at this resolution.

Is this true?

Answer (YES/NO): NO